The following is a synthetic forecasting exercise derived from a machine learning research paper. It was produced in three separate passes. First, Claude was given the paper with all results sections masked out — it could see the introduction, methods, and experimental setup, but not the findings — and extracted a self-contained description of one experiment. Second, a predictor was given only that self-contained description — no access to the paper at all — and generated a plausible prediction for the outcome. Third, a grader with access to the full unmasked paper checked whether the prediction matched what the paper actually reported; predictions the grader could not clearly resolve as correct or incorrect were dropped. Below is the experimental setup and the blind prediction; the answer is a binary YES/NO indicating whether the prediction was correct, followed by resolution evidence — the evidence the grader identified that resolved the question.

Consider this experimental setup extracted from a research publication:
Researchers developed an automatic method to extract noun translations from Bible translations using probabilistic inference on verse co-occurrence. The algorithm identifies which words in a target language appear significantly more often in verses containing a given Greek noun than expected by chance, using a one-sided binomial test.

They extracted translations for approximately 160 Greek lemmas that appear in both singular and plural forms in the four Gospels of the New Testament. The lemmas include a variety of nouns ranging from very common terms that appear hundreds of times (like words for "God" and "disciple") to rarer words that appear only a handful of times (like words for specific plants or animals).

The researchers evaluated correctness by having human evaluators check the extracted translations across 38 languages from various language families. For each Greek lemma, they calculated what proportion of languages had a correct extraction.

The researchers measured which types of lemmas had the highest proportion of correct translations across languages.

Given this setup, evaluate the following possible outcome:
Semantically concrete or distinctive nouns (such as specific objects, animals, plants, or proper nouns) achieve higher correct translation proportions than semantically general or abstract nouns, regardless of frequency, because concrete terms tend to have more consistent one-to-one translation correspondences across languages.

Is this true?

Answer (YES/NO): NO